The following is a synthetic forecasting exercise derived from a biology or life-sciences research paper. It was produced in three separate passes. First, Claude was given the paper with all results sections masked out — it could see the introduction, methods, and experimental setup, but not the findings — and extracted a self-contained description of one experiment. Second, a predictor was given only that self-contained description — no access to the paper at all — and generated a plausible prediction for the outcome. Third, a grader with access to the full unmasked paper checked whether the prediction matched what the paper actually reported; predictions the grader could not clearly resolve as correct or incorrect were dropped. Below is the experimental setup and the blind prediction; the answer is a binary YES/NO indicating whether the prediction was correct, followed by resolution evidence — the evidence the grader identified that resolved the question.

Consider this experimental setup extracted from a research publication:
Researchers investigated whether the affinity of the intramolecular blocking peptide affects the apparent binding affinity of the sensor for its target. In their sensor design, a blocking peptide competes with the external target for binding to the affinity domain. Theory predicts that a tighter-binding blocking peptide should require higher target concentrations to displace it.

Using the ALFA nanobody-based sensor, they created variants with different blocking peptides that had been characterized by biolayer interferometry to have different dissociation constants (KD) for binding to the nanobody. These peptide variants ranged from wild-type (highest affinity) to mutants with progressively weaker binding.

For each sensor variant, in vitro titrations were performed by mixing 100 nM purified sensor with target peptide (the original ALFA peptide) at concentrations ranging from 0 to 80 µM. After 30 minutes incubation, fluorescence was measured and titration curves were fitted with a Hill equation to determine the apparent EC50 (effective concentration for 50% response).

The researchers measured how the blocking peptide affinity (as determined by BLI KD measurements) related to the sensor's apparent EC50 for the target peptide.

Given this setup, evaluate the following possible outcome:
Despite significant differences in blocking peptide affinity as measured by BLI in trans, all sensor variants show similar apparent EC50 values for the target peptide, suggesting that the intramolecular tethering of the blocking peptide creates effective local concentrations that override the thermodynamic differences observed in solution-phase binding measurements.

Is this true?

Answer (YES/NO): NO